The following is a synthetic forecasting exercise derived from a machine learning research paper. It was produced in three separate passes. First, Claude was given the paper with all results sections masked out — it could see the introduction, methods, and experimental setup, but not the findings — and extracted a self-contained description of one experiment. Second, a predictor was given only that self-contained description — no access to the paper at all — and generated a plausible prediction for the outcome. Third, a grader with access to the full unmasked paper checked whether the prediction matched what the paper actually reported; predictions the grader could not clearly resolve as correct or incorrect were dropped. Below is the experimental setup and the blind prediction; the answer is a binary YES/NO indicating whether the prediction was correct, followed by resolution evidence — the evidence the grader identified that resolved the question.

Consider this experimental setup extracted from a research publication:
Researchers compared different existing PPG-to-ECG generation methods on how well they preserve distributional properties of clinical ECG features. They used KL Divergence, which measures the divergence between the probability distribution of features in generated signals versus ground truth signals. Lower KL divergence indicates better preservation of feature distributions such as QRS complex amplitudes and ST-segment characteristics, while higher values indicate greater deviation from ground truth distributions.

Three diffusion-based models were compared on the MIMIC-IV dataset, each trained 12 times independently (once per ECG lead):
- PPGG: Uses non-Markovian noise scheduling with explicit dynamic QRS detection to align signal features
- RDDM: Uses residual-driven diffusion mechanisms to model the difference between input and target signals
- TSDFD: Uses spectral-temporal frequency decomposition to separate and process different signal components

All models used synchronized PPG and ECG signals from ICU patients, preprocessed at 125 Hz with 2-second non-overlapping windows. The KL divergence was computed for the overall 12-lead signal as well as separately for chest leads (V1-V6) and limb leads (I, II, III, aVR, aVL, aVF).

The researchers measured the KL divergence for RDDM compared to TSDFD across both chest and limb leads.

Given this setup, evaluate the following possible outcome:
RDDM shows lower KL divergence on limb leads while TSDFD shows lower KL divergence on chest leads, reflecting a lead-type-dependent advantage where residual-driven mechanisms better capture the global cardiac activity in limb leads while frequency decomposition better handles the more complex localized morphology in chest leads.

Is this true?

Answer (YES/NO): NO